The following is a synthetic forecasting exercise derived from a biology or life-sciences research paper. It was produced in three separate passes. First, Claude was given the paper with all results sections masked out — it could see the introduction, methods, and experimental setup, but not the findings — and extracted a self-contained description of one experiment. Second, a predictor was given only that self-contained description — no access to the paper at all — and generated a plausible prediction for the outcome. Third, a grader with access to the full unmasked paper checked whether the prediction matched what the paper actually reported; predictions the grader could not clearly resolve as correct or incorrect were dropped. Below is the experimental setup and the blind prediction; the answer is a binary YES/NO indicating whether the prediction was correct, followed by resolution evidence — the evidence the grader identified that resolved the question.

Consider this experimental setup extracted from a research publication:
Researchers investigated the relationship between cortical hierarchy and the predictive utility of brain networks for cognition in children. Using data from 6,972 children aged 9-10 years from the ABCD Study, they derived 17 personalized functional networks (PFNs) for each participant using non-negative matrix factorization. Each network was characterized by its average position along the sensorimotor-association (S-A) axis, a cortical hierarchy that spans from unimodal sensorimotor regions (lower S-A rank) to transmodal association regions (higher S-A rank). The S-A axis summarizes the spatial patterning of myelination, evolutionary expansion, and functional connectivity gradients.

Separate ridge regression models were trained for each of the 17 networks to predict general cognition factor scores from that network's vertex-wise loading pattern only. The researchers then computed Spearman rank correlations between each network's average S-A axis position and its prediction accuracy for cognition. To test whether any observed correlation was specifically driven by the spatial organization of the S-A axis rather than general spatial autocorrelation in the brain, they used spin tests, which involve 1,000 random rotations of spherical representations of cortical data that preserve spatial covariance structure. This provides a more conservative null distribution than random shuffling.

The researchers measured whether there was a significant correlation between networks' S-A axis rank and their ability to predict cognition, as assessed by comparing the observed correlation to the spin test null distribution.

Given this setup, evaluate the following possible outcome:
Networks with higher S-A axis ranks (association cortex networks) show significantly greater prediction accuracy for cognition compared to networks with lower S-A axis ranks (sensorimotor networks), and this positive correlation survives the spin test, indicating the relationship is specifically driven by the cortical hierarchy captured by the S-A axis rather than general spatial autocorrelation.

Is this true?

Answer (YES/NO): YES